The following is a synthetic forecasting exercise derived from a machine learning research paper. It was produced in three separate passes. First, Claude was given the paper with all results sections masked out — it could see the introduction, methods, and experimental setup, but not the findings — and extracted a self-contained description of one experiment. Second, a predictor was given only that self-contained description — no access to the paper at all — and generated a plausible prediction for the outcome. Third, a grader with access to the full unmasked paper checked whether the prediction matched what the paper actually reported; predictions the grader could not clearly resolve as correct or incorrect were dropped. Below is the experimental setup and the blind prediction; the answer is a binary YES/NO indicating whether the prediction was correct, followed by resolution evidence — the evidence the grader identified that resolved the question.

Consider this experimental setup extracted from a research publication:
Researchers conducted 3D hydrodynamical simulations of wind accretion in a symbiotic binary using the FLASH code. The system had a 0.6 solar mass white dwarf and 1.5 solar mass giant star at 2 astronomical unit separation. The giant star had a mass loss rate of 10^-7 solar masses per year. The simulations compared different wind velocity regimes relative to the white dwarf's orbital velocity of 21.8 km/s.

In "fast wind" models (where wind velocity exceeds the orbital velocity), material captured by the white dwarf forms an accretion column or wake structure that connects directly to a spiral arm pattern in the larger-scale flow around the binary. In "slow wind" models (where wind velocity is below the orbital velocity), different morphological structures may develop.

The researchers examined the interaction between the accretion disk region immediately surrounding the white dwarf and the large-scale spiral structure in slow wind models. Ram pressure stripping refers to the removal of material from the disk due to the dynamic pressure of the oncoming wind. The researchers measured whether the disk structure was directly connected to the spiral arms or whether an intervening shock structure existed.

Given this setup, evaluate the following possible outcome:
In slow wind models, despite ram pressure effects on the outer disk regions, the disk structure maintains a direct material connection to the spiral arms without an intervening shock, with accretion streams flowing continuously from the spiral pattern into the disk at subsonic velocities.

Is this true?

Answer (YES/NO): NO